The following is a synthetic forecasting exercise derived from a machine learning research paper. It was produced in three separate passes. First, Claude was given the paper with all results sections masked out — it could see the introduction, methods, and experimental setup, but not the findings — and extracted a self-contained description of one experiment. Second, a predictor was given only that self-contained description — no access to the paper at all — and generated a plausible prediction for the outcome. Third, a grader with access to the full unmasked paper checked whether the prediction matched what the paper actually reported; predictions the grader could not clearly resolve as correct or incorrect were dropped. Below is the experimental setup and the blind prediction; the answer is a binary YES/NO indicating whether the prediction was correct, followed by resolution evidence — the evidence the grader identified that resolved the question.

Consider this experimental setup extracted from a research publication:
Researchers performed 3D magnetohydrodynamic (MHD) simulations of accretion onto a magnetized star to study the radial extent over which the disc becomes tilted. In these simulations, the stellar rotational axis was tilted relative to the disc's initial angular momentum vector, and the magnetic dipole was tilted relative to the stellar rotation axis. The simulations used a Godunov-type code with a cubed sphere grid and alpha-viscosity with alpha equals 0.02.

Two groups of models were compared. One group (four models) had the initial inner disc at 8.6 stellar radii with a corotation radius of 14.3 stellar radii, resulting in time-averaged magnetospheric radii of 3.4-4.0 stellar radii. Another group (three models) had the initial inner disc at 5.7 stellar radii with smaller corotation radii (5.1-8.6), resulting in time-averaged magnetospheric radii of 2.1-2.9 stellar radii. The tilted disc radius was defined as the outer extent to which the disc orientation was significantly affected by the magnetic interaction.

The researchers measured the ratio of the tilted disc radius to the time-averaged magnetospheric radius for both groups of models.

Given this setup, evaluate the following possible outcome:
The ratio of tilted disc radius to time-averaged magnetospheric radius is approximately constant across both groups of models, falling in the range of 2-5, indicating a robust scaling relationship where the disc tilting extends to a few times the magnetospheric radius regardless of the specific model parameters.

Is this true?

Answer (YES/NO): NO